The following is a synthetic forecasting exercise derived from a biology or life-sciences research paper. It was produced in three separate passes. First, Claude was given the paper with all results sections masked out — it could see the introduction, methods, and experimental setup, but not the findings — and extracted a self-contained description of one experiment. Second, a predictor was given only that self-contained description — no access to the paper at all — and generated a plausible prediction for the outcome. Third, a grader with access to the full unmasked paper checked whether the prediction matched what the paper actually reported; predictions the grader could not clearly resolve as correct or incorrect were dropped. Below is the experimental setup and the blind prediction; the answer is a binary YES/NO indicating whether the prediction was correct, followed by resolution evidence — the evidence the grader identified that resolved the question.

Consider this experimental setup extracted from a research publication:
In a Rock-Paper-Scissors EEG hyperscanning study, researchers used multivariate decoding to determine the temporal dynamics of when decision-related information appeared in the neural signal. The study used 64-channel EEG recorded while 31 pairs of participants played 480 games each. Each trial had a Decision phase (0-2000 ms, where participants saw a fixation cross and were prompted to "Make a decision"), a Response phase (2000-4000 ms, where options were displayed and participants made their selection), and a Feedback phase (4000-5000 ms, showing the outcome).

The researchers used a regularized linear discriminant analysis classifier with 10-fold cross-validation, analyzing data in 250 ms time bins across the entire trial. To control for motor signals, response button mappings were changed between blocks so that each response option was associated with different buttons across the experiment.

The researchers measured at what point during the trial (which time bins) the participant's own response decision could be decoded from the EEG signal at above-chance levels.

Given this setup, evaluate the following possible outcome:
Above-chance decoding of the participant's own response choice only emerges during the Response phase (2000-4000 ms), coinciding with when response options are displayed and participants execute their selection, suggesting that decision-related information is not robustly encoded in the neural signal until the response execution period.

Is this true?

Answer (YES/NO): NO